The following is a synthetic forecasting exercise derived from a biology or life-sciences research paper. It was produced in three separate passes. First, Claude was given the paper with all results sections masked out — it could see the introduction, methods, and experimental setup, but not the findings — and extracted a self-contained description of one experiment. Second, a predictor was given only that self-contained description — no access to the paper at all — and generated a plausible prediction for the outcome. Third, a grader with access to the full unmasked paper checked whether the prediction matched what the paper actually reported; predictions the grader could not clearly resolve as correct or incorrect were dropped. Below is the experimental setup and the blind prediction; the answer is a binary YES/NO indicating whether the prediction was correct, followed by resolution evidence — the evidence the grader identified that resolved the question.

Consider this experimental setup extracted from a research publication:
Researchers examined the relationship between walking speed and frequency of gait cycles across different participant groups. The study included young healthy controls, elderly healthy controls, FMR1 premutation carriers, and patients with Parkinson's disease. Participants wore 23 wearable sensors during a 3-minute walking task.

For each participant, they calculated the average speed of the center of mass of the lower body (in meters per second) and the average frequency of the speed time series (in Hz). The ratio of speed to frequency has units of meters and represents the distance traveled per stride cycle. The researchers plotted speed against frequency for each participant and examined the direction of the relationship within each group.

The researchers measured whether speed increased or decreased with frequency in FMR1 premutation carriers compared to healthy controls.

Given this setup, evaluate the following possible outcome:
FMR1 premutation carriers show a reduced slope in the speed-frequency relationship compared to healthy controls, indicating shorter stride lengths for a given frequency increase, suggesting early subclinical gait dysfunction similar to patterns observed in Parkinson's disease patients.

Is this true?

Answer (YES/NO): NO